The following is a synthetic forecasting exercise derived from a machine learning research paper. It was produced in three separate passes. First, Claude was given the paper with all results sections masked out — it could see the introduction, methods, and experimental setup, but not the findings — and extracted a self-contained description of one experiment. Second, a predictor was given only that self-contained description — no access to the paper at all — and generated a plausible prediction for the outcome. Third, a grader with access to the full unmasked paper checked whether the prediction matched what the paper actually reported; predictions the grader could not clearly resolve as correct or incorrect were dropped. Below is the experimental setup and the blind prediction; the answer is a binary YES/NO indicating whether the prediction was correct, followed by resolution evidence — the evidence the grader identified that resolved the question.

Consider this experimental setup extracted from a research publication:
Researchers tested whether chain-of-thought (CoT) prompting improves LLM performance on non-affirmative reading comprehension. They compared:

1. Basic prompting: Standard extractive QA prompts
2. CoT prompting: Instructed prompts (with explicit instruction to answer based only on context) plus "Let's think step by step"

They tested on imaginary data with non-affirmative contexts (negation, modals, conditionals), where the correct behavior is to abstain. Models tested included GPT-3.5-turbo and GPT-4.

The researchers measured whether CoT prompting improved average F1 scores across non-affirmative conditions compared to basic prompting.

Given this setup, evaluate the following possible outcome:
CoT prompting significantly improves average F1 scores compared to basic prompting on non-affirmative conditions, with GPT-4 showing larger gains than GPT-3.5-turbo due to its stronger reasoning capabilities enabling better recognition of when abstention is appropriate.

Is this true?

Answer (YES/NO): NO